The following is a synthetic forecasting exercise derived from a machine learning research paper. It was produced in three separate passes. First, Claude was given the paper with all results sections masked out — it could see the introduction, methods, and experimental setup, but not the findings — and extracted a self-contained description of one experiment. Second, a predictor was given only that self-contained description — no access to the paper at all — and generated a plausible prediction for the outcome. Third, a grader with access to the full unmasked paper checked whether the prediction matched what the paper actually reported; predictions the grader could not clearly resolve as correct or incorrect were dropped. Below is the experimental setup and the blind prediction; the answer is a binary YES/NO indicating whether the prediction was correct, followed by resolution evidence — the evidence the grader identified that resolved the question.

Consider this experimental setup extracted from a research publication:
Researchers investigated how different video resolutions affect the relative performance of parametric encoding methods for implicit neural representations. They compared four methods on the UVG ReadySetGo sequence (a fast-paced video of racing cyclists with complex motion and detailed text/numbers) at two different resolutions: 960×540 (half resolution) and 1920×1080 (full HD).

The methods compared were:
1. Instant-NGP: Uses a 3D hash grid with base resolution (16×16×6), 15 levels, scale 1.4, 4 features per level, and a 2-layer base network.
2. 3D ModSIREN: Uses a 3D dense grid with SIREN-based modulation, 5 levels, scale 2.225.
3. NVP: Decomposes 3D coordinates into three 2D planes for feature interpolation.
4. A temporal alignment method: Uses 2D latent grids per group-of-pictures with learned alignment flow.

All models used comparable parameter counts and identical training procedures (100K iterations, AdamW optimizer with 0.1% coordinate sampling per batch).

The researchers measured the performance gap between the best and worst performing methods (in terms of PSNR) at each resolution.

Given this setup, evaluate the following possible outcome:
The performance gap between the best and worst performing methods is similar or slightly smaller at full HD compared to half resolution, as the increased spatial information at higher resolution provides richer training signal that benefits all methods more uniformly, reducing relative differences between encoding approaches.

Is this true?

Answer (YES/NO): NO